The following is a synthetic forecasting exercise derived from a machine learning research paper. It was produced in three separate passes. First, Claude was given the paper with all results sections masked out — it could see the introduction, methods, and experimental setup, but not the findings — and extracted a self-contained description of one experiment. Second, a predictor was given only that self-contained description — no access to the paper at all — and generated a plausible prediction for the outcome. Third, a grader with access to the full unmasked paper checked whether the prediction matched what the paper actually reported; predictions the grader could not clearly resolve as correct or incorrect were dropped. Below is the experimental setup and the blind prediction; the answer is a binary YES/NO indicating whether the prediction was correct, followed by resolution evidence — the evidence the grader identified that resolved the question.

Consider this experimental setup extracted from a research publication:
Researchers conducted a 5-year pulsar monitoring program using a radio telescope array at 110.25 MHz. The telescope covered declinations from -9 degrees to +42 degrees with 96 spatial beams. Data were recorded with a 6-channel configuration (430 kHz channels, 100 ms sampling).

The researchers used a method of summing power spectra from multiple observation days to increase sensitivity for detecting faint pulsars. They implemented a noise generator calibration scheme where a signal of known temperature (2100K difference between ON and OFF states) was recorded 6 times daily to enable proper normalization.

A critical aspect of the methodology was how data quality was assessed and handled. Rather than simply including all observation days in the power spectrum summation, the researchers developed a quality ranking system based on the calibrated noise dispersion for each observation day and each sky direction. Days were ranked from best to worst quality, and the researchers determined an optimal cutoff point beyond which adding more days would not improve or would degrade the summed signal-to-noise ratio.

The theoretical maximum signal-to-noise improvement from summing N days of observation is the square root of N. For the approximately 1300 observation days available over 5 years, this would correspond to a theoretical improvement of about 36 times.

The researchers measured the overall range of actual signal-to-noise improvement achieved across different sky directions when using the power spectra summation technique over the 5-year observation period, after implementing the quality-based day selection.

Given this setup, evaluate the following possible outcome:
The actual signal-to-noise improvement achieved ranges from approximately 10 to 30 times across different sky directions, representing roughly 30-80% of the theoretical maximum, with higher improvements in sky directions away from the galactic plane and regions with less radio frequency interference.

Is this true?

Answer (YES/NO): YES